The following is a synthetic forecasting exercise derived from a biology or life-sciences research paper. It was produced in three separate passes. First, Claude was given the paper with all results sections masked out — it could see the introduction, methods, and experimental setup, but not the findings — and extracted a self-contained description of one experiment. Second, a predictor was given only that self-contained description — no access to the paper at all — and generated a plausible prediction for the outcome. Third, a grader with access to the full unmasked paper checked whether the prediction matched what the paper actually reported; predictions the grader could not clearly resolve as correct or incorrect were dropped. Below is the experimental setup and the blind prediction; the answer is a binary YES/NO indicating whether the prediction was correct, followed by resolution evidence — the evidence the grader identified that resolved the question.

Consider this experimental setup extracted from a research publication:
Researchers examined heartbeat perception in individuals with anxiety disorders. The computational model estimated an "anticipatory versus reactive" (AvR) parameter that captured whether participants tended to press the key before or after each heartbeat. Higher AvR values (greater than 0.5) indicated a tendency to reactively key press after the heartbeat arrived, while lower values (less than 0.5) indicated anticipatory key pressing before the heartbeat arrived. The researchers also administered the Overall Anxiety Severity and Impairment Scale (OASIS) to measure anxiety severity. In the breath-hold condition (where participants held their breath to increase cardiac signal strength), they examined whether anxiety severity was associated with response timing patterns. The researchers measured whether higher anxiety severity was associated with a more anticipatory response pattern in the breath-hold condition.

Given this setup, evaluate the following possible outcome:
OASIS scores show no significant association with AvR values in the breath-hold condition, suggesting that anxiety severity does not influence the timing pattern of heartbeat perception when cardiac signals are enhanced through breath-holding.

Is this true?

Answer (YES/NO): YES